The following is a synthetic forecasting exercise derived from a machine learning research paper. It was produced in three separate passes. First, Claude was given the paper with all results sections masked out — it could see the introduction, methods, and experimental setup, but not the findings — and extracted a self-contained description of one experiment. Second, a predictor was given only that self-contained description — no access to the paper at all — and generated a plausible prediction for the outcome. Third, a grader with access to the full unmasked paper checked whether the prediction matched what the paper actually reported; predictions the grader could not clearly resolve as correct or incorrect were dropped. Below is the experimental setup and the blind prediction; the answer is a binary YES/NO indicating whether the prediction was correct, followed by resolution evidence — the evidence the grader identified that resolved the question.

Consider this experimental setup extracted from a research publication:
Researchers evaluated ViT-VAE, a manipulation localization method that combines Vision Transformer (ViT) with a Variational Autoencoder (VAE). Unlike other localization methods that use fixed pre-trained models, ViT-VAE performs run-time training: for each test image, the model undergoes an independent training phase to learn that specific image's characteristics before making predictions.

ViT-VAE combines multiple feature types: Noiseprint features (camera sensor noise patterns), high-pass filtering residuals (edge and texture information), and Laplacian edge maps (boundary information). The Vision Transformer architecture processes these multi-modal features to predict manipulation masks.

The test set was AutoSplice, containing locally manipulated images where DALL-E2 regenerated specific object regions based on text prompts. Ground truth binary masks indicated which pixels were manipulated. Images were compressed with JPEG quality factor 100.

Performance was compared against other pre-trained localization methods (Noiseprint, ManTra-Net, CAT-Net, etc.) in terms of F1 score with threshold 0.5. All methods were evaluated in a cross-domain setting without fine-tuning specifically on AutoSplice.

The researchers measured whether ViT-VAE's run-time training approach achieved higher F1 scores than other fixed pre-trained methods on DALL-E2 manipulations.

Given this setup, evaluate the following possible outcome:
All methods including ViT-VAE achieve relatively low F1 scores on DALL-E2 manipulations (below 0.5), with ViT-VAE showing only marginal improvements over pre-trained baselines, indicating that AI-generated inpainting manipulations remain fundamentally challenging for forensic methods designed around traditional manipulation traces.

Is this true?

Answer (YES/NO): NO